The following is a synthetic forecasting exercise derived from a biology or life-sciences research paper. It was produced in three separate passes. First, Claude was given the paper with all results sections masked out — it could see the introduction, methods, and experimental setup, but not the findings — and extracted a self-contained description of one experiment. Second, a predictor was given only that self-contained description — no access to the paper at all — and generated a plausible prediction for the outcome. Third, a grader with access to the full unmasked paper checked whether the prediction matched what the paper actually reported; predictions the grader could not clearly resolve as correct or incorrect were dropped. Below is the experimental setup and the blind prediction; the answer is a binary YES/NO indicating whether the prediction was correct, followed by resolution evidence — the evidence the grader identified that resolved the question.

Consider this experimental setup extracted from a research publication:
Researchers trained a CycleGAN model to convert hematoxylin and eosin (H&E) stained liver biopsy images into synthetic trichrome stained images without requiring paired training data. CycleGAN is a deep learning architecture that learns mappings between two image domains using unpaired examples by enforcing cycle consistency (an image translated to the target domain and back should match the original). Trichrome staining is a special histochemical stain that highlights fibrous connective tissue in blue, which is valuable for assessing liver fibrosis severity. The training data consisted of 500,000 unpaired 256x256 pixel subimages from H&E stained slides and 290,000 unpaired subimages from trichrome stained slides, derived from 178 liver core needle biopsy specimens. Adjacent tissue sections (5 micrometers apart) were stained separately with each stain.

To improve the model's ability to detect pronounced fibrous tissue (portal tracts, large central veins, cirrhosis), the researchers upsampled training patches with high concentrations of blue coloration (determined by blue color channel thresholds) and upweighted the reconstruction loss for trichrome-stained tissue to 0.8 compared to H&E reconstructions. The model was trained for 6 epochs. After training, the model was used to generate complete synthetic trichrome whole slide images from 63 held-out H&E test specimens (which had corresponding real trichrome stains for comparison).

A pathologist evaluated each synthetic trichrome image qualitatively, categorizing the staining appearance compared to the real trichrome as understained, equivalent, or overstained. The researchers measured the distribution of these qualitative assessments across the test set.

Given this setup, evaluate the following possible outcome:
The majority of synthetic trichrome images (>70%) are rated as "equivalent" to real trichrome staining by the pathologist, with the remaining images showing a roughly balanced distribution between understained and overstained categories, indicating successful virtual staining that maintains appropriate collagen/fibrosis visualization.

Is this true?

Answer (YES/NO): NO